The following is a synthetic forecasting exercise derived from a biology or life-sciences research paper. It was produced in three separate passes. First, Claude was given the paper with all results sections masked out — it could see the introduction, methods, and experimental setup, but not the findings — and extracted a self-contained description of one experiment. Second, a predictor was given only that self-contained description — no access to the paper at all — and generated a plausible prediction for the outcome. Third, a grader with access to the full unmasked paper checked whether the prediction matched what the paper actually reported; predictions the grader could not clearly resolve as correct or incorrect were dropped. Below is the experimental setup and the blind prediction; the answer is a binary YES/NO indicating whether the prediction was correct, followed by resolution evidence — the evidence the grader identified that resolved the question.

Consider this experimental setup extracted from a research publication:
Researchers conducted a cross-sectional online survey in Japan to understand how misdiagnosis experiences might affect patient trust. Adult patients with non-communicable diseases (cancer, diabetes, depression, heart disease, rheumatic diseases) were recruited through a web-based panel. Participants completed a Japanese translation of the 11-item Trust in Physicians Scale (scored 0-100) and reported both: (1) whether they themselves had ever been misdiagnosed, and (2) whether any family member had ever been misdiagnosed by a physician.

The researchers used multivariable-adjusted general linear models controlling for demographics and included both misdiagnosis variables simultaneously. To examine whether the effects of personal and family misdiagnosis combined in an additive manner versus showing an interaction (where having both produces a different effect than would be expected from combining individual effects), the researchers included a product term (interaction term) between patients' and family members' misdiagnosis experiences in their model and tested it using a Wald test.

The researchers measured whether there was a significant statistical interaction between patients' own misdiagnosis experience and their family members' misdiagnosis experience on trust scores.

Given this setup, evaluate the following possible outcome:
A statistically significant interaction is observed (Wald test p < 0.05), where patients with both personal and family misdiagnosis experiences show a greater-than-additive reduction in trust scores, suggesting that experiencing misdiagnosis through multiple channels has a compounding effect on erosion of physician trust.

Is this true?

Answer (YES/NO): NO